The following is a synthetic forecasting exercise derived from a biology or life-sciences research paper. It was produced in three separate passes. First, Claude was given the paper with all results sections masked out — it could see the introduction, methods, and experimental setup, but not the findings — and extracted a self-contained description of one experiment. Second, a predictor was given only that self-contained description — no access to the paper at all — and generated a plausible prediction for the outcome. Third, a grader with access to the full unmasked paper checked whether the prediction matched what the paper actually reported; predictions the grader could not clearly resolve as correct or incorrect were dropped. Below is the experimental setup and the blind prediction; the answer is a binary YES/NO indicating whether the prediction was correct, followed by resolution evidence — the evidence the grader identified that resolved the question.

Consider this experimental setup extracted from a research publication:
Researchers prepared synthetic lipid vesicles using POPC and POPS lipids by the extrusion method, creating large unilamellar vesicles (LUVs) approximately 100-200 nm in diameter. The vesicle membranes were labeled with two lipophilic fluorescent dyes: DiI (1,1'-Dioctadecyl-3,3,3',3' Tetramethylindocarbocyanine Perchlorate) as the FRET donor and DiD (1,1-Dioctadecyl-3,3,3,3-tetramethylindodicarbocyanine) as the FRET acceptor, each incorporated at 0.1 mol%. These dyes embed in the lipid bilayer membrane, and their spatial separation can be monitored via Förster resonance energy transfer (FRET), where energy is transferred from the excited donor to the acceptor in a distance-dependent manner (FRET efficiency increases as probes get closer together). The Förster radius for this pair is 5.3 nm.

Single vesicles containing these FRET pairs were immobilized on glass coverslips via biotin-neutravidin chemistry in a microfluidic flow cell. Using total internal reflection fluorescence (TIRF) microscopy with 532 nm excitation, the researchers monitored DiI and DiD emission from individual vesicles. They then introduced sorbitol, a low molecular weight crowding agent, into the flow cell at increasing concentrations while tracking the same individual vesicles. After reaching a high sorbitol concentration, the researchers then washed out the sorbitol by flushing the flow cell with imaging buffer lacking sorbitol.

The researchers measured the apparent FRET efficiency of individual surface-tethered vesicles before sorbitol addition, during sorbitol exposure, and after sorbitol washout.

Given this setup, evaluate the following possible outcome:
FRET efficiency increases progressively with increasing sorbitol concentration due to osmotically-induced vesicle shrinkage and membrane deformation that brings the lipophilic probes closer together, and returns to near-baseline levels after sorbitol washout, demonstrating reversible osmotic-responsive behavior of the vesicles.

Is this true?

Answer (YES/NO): NO